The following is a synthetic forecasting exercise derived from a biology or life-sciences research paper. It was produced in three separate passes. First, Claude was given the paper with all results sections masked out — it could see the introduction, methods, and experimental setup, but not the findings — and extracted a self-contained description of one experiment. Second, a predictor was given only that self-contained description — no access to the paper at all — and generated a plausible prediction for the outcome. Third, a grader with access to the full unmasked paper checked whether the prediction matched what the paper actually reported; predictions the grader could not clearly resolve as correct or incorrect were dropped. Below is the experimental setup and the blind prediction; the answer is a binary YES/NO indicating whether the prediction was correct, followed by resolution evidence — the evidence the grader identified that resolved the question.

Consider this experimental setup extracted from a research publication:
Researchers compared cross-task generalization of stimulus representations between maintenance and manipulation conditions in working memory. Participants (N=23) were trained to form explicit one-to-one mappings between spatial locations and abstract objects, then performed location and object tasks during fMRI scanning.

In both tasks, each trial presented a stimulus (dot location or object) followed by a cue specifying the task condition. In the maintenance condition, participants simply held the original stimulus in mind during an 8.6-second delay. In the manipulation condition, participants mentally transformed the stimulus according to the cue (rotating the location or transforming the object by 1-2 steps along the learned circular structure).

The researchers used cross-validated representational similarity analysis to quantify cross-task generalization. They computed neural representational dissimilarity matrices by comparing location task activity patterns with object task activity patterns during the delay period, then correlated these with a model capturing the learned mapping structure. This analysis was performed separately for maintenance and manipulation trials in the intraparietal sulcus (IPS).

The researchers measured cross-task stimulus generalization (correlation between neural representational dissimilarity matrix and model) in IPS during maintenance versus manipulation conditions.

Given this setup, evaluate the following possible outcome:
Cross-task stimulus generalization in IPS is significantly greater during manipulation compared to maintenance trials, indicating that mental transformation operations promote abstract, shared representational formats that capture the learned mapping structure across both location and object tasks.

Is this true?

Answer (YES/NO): YES